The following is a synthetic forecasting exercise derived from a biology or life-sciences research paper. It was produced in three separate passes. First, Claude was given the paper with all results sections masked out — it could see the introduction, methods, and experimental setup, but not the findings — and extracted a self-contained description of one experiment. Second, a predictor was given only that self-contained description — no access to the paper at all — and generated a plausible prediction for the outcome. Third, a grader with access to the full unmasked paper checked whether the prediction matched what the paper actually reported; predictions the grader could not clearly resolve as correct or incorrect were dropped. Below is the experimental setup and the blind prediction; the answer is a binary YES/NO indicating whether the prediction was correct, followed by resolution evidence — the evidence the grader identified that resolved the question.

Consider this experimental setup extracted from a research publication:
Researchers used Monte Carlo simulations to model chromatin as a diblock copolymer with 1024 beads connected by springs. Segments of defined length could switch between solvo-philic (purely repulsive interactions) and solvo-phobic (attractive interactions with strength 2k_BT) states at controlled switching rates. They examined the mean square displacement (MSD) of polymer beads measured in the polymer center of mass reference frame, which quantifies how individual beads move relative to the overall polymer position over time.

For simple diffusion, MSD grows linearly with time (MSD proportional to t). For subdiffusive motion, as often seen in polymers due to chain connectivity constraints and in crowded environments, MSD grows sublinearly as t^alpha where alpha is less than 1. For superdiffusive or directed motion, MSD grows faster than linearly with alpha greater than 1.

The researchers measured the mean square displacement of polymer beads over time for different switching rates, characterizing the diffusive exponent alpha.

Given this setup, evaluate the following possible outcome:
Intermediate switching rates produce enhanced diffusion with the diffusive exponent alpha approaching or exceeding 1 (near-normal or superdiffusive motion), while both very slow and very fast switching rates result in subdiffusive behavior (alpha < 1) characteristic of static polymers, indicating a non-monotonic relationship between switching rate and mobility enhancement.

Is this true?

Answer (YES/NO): NO